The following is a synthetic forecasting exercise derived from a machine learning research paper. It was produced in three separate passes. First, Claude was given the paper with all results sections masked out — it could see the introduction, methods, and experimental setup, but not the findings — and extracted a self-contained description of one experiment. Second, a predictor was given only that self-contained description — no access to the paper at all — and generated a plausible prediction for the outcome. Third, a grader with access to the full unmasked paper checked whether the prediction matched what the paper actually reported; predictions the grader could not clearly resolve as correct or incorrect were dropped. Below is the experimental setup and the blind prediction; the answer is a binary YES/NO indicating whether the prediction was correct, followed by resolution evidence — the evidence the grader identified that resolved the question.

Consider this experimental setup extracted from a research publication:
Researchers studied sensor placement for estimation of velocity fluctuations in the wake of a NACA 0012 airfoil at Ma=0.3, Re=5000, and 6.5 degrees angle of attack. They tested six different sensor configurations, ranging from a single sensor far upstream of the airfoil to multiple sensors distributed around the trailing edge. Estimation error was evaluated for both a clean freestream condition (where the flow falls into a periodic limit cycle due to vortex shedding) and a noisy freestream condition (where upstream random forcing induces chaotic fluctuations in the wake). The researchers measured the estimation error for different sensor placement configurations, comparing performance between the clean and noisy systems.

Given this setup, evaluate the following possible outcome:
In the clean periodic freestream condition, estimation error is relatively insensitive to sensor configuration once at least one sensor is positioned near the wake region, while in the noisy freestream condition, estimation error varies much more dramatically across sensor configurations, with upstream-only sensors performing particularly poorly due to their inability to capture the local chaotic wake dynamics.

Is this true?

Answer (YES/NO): NO